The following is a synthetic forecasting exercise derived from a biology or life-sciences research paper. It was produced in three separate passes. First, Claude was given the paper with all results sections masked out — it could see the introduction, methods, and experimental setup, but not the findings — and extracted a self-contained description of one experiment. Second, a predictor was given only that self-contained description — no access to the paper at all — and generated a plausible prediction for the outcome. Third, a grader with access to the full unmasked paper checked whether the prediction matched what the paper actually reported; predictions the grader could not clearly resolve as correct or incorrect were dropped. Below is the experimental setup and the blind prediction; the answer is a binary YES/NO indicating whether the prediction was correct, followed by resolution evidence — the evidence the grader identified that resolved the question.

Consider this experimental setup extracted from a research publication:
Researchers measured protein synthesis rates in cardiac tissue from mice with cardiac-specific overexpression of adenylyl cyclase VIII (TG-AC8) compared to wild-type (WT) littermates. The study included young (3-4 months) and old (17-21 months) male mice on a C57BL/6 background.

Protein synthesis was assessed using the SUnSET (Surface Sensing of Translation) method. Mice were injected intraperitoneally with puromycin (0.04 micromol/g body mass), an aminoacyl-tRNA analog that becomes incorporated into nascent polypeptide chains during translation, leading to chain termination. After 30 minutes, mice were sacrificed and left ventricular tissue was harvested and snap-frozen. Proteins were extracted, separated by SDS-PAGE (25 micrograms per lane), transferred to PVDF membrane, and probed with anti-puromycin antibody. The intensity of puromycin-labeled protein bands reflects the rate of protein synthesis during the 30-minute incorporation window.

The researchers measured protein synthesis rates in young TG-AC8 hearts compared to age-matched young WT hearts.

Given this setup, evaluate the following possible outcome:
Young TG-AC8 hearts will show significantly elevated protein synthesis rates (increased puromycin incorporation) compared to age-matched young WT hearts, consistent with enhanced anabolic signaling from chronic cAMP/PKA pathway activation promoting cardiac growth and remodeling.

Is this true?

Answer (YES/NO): YES